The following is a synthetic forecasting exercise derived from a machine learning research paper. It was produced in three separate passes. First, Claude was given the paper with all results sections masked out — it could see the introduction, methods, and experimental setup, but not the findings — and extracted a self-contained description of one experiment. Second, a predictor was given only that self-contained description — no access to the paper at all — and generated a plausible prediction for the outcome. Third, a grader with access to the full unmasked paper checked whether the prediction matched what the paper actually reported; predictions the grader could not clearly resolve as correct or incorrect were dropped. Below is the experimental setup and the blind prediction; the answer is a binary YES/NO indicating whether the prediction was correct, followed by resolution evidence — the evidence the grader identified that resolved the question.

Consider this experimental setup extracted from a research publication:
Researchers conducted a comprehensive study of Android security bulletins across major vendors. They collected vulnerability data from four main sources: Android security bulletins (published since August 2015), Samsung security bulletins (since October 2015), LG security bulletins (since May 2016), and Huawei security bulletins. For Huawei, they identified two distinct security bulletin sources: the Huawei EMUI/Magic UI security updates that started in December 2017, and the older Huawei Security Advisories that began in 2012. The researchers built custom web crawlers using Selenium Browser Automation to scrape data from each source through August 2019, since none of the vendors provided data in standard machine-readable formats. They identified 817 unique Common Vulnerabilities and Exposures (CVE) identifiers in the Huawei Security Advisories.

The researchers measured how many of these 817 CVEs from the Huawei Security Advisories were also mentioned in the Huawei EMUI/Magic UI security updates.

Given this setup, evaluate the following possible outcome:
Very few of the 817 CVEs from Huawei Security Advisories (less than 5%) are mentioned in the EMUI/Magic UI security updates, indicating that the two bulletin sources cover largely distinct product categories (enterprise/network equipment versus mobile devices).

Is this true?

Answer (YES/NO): YES